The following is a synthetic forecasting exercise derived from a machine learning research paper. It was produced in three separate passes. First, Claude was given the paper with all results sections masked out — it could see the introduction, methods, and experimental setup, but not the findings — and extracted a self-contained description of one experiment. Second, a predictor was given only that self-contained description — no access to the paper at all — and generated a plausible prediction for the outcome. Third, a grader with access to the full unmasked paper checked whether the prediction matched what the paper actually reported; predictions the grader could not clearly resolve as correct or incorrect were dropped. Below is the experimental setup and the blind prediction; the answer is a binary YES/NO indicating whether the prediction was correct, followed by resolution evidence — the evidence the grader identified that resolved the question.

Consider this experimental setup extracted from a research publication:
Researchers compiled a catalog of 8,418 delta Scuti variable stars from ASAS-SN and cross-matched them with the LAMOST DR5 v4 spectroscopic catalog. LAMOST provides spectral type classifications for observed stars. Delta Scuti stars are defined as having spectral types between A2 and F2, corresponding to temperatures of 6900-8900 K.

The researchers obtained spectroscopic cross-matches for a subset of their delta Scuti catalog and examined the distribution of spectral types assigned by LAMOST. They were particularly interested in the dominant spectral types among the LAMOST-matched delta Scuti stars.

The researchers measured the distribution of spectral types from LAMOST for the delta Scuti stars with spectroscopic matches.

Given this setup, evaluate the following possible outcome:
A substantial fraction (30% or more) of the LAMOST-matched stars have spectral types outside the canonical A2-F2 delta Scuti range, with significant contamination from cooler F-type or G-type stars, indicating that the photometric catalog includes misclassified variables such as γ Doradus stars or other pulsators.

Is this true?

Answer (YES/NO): NO